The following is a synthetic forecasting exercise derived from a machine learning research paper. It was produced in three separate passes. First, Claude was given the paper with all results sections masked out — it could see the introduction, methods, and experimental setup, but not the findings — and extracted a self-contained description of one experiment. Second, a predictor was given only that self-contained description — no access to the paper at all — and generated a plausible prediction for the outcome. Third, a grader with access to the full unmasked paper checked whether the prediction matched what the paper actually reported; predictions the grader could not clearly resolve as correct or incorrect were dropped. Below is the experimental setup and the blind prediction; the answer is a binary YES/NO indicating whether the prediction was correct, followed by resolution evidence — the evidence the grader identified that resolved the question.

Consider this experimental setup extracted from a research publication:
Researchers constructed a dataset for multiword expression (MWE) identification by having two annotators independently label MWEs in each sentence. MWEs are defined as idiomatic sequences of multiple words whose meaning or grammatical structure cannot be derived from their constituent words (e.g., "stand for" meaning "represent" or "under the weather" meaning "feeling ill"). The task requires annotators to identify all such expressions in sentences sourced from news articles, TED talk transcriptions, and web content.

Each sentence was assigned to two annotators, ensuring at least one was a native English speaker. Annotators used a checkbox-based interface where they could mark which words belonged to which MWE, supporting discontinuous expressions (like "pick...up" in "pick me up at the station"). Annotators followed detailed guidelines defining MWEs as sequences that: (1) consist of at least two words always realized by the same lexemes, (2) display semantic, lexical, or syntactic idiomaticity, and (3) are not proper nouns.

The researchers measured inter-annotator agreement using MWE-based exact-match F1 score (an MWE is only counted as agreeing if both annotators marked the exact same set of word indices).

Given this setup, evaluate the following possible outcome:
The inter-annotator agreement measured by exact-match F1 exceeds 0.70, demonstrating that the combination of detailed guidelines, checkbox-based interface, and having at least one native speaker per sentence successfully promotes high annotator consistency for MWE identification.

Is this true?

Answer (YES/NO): NO